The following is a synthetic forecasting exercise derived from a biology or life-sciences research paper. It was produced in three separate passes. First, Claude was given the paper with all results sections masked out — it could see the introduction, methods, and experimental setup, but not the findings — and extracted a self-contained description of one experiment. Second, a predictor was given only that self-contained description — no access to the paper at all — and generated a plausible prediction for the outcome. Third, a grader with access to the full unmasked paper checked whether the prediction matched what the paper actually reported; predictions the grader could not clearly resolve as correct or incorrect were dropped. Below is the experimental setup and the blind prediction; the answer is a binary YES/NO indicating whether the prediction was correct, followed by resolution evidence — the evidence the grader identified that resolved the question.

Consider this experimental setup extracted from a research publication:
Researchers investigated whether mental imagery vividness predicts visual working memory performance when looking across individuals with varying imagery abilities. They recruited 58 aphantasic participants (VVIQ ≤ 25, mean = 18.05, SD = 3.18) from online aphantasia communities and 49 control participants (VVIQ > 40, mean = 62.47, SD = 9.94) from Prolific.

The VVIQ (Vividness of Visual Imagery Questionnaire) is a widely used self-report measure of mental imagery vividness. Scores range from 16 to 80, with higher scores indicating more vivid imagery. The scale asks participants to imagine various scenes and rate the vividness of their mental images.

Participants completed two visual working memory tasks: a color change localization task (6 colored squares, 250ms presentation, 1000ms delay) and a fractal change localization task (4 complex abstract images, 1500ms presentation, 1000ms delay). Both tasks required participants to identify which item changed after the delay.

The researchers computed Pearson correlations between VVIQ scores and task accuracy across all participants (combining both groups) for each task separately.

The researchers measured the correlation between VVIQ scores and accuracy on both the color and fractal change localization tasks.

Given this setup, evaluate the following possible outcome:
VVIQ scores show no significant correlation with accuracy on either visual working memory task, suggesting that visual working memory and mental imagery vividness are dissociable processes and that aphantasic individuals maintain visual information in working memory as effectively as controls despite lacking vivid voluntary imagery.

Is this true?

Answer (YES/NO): NO